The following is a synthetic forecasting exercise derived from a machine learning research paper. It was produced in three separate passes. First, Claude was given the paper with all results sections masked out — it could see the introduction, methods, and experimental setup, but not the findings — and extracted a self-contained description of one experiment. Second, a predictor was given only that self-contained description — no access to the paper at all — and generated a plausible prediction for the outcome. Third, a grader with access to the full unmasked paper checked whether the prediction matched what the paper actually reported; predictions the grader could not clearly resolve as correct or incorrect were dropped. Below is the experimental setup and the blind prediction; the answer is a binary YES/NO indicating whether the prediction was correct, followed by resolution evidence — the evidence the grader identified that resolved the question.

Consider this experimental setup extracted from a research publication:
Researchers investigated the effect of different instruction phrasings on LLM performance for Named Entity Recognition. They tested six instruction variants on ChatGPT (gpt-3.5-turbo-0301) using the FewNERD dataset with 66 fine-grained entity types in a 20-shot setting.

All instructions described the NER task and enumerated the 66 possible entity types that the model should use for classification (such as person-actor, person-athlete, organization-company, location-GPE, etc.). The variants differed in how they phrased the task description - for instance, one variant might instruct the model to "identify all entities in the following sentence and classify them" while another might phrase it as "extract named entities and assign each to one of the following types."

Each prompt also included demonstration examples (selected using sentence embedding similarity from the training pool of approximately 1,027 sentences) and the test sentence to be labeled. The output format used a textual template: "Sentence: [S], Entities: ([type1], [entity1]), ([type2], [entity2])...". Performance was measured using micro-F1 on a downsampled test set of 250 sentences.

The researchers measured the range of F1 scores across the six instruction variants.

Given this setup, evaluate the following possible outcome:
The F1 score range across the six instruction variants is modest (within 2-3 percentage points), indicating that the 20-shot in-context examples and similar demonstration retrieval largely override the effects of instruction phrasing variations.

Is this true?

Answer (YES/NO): YES